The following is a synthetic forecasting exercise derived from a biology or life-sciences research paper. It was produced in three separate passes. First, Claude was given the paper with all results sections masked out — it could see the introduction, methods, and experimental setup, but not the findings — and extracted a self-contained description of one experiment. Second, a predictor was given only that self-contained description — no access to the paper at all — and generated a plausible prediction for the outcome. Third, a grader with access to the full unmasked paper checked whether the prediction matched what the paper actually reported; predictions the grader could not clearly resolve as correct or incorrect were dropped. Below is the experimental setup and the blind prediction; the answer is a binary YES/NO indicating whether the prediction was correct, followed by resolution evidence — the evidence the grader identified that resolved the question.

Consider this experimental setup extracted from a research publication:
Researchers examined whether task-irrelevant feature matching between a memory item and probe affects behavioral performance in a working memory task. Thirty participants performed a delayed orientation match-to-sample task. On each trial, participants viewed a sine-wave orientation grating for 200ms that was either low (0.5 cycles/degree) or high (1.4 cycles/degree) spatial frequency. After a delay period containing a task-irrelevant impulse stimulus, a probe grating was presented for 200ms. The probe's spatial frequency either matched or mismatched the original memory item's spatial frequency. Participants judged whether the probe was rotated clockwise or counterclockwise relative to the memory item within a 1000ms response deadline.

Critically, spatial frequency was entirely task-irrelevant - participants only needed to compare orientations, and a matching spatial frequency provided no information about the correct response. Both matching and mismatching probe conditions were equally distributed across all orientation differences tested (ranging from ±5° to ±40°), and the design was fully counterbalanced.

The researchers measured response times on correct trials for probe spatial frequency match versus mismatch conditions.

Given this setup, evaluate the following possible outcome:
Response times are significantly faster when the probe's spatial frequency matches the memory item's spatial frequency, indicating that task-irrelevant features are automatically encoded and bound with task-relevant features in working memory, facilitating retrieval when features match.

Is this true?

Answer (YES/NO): YES